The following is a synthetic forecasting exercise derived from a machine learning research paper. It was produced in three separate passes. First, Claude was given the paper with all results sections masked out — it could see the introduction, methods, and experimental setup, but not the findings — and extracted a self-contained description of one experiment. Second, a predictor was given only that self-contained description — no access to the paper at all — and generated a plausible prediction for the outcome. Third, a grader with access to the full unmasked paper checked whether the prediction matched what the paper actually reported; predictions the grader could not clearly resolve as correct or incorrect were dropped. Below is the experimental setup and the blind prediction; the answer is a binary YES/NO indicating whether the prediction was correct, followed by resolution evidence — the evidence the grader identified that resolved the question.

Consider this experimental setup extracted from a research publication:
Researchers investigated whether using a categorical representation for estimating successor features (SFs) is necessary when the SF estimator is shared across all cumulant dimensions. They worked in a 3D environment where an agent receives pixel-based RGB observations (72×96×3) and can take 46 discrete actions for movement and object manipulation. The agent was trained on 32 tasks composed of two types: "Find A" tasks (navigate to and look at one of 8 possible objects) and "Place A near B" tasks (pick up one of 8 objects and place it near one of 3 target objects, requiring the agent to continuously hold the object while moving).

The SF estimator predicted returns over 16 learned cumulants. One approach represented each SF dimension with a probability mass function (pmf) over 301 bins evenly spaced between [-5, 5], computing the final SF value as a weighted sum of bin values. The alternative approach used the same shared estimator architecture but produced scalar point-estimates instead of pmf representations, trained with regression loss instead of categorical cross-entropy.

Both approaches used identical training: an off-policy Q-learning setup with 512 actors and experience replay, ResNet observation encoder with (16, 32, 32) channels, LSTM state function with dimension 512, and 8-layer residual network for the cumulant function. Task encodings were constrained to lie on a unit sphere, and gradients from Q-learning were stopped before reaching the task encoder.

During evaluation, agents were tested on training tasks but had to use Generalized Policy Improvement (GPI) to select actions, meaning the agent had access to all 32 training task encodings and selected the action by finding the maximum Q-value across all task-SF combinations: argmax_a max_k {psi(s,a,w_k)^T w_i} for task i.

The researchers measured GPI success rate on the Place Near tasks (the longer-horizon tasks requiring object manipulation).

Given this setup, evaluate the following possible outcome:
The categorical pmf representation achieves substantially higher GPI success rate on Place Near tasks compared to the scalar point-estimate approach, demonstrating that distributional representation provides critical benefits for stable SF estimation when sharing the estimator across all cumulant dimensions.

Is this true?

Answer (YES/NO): YES